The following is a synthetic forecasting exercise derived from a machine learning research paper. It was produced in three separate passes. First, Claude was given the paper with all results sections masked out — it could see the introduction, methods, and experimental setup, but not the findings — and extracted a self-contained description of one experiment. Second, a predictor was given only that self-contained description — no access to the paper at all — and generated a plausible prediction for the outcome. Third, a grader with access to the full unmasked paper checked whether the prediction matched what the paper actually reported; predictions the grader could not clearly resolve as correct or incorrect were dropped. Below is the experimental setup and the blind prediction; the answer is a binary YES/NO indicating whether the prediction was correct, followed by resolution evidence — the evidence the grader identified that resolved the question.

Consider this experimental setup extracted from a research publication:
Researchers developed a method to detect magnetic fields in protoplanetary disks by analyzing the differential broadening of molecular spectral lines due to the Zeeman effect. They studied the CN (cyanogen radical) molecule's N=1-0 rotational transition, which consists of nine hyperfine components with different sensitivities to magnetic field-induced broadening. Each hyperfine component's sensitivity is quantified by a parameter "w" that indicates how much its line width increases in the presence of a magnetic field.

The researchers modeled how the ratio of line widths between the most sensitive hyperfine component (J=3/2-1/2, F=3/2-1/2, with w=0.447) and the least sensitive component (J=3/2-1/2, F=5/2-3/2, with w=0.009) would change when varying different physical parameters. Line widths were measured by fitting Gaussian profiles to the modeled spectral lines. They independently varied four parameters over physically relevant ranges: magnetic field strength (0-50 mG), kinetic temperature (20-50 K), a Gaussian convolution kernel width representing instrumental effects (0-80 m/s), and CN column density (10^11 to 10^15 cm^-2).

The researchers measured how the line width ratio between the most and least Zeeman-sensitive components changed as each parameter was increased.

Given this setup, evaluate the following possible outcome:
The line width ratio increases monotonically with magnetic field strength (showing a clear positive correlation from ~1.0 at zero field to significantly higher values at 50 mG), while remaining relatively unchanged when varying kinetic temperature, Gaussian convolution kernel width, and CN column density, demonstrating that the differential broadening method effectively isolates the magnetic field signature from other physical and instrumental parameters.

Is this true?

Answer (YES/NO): YES